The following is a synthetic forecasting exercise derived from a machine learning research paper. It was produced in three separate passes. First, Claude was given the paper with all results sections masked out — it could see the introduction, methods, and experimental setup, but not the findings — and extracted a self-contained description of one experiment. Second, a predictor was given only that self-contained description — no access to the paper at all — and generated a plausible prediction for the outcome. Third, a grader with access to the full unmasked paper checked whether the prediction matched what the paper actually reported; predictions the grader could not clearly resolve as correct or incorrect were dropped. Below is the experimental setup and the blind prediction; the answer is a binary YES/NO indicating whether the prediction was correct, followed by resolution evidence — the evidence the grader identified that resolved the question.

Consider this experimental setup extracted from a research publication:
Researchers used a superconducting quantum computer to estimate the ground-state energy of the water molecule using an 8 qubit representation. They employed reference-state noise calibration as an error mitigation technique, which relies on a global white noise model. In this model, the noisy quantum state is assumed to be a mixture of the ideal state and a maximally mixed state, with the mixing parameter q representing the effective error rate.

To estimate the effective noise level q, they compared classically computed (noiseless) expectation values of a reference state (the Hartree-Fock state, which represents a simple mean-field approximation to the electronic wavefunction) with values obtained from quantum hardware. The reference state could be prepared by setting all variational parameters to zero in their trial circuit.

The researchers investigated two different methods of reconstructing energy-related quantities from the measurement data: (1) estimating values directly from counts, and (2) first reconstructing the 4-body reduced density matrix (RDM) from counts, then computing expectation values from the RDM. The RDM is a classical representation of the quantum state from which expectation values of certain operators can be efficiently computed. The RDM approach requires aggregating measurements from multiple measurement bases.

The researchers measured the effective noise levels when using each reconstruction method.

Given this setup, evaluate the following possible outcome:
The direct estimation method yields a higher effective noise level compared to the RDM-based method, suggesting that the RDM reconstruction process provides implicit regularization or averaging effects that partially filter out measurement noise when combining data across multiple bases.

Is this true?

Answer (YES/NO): NO